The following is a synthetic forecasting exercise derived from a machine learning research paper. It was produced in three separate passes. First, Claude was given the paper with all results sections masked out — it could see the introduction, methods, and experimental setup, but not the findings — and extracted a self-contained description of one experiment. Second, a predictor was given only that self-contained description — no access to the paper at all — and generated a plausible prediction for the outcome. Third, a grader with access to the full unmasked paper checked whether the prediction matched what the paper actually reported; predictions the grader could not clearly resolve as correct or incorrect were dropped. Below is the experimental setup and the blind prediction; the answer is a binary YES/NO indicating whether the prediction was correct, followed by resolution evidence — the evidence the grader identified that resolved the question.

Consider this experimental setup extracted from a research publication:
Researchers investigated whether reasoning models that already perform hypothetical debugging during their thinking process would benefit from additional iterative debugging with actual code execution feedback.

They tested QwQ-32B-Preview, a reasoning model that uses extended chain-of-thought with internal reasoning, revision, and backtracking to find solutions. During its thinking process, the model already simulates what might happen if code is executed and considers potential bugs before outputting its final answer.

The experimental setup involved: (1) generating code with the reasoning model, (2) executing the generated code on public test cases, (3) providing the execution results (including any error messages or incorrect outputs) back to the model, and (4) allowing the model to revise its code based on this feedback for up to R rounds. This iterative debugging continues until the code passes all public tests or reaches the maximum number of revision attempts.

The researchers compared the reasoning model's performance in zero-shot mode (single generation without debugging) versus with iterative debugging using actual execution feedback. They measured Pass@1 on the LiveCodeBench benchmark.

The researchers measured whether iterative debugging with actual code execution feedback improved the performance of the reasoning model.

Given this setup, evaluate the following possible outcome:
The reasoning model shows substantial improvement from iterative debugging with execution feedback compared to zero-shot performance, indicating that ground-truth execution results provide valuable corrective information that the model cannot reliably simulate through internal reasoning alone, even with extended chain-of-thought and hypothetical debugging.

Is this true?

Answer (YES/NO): NO